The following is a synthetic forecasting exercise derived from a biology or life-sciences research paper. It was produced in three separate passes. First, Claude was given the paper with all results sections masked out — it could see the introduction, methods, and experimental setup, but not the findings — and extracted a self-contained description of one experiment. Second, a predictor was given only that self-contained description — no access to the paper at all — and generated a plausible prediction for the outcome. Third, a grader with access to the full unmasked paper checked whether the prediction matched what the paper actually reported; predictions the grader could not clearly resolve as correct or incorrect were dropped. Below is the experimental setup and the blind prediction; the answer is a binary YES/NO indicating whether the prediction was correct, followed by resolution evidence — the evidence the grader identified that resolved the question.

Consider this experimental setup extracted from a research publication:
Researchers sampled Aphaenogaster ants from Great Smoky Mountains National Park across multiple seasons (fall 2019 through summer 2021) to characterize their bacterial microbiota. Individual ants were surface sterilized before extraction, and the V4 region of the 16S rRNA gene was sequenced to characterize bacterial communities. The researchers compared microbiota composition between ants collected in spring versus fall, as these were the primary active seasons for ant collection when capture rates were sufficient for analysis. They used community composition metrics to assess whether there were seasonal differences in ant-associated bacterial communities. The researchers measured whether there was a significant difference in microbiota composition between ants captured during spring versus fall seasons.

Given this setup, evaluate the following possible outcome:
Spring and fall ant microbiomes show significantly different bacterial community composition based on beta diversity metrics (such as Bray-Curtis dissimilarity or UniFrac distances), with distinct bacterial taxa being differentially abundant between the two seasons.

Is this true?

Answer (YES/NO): NO